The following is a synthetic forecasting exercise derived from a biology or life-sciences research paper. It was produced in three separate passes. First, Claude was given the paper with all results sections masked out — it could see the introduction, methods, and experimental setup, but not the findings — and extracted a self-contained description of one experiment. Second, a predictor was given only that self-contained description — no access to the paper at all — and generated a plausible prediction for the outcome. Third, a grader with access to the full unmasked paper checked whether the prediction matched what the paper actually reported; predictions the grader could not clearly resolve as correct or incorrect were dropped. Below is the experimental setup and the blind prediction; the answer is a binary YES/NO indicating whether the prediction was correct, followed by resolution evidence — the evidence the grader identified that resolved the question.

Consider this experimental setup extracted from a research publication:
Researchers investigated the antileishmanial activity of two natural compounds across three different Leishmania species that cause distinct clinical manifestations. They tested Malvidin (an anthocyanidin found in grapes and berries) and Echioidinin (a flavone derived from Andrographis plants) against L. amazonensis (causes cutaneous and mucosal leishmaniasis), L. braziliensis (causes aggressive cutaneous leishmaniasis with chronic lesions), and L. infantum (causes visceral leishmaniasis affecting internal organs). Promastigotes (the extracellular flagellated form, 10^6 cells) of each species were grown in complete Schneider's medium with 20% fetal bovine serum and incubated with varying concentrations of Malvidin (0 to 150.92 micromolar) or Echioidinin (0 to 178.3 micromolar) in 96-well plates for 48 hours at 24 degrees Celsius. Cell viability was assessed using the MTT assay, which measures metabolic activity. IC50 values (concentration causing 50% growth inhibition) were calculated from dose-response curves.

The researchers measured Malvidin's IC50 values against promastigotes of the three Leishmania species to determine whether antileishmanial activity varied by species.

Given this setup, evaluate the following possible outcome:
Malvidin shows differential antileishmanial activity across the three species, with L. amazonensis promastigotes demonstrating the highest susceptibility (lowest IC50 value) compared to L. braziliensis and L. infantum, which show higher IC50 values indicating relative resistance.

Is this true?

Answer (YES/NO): NO